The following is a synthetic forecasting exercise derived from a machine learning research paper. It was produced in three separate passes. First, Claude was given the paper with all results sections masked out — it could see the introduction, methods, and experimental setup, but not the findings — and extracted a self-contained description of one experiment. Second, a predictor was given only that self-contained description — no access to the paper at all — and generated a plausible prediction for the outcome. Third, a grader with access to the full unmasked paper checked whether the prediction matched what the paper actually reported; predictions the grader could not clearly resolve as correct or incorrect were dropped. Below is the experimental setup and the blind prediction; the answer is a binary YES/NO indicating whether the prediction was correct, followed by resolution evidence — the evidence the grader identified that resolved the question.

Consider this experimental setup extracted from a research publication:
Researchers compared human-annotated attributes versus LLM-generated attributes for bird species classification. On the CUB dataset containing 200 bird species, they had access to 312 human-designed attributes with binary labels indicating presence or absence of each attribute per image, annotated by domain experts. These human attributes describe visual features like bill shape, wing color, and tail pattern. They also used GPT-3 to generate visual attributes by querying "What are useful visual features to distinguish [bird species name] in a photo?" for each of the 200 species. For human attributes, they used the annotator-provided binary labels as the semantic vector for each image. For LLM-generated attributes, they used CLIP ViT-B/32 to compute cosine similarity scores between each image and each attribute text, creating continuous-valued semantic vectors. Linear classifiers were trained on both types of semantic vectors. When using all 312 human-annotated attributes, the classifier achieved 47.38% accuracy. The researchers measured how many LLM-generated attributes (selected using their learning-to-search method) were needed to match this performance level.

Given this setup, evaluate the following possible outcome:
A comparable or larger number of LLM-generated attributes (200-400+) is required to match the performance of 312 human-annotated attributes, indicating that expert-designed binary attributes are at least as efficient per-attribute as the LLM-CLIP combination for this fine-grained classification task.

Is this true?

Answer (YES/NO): NO